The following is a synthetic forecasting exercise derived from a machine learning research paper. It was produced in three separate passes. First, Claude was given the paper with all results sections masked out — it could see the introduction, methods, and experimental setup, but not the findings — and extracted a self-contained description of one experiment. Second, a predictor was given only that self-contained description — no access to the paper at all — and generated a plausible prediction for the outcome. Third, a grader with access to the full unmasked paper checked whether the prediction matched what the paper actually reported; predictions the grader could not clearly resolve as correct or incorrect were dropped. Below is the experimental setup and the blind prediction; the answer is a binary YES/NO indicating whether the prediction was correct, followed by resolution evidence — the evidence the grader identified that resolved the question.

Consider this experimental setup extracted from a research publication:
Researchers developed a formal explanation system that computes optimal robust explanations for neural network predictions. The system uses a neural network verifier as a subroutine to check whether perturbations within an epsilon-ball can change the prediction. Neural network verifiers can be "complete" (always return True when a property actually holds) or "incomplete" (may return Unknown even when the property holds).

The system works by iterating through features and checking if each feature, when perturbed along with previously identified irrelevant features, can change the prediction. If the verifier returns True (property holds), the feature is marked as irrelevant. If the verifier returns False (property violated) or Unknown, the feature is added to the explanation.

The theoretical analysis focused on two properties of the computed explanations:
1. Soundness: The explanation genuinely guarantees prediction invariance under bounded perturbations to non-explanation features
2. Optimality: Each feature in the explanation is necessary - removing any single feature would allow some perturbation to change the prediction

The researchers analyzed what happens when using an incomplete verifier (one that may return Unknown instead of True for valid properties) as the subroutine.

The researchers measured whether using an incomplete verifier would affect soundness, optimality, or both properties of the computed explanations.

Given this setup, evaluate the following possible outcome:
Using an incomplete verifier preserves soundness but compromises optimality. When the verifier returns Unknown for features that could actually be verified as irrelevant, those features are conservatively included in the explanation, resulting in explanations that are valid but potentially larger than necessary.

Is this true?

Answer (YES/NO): YES